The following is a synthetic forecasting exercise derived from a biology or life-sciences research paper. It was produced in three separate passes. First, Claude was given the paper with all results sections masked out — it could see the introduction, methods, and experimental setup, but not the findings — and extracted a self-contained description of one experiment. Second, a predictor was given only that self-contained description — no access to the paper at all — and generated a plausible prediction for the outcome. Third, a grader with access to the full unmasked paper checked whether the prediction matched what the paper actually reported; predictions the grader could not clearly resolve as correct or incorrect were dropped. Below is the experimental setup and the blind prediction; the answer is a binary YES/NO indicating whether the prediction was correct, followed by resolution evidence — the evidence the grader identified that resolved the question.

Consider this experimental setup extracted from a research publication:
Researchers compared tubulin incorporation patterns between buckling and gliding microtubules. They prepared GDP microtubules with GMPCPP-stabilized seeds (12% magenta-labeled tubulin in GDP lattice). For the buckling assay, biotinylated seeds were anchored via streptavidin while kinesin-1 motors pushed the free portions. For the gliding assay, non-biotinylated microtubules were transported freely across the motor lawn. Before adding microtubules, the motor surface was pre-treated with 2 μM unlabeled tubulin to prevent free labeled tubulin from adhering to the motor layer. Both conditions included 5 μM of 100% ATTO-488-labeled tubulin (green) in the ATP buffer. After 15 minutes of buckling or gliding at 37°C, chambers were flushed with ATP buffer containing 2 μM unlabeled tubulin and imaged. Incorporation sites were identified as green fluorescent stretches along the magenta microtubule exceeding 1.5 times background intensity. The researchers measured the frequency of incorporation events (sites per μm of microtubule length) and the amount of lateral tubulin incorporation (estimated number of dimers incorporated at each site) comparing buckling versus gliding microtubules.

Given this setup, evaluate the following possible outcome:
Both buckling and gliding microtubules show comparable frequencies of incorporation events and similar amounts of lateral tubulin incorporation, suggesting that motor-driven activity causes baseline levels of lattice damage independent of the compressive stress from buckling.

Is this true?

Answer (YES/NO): NO